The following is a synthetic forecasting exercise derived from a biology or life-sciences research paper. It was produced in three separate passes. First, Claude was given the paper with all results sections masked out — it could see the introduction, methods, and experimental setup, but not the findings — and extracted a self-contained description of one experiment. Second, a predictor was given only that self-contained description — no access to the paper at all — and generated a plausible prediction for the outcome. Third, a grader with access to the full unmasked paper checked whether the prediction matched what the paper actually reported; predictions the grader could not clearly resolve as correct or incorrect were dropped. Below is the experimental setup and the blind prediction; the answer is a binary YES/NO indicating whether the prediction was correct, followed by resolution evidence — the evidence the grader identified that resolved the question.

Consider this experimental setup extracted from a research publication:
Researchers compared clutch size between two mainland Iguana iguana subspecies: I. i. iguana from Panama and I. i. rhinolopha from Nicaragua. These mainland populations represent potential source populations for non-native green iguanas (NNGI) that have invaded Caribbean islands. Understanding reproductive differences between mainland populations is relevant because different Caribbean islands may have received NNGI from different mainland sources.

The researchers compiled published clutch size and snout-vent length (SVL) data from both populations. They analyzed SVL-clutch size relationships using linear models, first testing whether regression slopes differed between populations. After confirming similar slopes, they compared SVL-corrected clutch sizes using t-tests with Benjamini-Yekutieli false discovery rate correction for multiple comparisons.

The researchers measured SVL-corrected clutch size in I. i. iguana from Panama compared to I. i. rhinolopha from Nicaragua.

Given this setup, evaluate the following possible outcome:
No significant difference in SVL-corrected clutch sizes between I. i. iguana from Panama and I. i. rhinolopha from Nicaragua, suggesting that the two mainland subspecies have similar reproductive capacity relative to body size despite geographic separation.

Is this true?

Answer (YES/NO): NO